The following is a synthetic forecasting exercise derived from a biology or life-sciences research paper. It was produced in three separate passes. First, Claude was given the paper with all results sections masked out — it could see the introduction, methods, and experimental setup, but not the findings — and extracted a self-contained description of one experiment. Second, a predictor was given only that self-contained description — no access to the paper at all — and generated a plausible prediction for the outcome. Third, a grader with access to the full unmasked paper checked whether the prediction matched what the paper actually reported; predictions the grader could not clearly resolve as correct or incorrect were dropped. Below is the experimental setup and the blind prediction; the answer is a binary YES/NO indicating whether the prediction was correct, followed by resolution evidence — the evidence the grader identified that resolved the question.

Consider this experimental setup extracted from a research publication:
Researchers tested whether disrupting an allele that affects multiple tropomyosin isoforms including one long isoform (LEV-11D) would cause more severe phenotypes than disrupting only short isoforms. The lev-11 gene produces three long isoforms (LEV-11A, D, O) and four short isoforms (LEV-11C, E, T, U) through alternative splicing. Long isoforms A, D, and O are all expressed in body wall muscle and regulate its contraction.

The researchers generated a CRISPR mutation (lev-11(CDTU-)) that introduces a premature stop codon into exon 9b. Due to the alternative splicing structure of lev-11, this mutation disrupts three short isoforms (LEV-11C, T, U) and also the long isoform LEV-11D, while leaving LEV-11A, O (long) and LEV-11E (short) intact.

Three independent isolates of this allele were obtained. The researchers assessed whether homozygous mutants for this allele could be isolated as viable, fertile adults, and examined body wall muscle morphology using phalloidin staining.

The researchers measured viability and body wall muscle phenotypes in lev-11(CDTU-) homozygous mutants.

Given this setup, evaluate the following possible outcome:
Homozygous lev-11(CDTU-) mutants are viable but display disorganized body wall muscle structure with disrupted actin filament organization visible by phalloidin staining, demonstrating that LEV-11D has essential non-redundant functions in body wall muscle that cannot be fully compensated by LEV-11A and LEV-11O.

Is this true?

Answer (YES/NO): NO